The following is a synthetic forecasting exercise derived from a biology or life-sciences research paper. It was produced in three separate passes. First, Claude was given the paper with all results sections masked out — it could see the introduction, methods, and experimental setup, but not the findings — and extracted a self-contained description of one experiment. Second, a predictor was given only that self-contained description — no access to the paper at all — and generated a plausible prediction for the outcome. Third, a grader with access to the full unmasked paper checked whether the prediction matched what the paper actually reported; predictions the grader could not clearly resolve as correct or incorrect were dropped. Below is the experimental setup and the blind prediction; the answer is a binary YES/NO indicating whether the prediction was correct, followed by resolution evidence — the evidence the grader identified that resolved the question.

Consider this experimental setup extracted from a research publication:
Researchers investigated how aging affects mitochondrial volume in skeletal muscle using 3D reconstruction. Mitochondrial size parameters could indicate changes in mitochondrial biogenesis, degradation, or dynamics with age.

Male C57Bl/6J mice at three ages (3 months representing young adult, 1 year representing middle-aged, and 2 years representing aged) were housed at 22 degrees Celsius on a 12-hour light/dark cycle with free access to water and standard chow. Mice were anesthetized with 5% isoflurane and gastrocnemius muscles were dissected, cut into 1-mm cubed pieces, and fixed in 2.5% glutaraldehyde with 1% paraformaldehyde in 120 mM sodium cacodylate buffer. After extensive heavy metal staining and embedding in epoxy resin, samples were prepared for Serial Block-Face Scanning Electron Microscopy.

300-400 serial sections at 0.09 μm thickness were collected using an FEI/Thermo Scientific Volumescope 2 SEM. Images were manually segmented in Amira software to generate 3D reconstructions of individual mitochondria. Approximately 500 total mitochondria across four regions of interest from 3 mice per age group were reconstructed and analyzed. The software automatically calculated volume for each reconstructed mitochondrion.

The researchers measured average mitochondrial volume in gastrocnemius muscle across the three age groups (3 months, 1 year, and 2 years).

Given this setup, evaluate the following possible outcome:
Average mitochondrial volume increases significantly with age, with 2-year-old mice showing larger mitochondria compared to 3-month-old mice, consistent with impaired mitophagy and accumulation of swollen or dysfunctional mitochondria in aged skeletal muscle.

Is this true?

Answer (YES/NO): NO